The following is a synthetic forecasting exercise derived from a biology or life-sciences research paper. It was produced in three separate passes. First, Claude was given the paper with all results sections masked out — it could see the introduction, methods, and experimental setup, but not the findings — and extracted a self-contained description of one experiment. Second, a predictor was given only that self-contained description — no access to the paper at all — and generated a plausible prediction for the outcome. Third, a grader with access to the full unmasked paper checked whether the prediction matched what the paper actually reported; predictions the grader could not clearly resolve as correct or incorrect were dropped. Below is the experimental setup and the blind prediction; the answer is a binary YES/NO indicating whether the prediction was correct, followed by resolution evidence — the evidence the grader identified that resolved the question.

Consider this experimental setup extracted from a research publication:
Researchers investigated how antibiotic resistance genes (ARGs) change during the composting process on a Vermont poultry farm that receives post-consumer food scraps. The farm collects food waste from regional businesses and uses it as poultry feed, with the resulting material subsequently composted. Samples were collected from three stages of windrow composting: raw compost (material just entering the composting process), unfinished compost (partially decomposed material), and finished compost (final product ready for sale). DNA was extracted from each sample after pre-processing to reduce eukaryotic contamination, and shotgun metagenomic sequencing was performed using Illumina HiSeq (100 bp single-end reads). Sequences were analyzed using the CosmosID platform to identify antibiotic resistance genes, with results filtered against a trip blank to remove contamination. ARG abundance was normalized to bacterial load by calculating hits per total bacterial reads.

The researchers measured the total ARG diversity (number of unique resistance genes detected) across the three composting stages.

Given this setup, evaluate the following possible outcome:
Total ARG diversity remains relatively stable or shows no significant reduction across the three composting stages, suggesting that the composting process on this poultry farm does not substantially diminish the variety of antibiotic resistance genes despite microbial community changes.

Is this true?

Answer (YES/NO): NO